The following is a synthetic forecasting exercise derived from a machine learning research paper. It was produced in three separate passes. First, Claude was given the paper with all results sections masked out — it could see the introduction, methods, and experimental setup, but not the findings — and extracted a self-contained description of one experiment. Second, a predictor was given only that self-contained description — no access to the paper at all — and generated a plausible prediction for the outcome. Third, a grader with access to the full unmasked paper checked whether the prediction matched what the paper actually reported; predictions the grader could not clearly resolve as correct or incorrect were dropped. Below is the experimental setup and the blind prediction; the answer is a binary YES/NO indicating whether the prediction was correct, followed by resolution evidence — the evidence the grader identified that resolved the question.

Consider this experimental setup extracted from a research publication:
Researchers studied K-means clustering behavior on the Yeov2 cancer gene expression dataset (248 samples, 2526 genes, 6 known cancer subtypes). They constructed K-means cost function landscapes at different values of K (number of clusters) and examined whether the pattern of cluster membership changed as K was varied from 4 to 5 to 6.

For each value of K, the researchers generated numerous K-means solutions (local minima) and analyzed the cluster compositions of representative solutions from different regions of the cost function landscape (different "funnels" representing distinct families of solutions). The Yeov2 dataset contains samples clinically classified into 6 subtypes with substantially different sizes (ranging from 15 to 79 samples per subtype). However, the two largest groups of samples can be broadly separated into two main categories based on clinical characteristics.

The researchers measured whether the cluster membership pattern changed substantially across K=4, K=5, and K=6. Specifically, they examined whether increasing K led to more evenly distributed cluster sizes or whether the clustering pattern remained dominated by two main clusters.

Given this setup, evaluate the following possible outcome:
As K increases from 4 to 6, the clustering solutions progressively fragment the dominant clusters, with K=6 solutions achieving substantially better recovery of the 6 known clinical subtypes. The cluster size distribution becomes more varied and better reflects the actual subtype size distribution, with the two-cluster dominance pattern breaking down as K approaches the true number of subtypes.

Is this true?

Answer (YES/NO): NO